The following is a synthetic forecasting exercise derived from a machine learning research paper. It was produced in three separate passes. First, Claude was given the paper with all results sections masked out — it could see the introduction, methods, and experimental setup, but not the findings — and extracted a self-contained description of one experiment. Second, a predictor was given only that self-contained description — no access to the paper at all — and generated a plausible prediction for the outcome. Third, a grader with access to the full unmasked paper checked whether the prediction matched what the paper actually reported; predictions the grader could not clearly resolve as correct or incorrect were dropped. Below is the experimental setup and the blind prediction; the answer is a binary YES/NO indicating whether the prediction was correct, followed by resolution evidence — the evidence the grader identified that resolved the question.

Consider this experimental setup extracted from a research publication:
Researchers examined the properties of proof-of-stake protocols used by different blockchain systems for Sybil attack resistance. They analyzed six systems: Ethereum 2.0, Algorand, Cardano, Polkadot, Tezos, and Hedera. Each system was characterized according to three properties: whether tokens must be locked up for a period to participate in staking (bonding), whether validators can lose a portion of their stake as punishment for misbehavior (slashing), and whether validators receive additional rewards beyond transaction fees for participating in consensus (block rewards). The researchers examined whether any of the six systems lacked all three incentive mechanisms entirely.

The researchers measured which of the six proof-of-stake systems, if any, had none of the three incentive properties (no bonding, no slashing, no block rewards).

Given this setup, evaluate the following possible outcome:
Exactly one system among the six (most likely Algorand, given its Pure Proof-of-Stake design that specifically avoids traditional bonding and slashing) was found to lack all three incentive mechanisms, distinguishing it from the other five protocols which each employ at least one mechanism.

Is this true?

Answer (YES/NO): NO